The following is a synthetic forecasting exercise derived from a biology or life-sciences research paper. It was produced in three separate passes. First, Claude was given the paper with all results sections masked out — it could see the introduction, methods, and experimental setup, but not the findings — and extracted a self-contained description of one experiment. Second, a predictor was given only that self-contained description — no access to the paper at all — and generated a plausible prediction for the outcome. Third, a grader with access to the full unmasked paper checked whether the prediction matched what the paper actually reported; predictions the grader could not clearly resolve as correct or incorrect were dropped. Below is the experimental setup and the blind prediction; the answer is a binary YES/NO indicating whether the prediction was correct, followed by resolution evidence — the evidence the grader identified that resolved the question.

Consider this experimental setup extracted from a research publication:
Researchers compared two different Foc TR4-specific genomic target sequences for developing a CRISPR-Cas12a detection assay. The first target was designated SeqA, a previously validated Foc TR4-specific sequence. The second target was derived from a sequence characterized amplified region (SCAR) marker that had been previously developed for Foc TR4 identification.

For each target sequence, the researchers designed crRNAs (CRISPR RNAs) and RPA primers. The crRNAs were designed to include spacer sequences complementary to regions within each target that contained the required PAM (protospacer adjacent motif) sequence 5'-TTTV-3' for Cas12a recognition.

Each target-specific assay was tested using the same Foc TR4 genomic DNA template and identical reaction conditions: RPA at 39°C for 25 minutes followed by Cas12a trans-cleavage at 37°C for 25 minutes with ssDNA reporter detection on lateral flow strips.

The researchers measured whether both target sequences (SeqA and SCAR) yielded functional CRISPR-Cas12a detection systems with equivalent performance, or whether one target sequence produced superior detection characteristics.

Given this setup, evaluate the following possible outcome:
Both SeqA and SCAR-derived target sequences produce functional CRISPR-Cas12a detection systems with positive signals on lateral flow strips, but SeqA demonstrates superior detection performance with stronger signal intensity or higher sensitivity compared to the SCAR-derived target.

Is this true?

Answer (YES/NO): NO